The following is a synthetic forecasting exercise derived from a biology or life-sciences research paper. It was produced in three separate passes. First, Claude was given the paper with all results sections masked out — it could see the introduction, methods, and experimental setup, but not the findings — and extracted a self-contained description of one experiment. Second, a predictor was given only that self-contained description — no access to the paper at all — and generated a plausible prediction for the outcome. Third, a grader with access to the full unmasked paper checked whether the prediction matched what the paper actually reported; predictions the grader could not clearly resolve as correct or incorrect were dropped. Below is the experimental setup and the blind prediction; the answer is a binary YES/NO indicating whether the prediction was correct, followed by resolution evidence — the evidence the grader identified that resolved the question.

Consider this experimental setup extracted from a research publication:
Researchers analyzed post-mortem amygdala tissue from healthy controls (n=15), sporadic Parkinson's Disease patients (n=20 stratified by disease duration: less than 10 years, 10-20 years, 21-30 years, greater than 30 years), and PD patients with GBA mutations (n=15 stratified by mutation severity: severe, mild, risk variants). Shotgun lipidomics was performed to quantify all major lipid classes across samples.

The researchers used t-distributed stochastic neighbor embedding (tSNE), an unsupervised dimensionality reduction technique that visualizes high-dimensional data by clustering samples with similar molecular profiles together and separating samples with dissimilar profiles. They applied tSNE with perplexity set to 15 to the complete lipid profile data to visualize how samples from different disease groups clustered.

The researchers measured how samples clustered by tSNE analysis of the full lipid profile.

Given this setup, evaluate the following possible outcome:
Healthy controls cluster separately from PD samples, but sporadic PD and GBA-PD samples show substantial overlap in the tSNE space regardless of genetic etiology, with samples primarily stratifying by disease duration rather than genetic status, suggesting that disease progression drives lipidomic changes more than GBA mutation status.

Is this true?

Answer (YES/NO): NO